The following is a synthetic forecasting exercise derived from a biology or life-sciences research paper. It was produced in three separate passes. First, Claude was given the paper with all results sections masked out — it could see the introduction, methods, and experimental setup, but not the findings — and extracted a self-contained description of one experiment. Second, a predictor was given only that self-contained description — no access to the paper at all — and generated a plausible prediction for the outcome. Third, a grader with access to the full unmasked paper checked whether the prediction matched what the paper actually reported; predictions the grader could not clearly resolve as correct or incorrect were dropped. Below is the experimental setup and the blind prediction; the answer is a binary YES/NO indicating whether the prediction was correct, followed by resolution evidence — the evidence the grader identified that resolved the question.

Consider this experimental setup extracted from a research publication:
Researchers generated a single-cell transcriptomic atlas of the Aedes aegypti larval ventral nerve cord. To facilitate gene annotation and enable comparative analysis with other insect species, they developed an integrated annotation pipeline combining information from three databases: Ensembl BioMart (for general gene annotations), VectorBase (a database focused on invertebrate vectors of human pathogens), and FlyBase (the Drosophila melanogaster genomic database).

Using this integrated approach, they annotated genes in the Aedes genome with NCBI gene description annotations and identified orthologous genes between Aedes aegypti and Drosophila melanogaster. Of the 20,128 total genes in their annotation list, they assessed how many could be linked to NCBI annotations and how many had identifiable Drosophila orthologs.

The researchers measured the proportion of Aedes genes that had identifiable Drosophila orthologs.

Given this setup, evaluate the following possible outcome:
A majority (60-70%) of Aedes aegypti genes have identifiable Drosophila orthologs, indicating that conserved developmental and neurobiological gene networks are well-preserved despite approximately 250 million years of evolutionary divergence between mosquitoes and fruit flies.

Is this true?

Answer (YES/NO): NO